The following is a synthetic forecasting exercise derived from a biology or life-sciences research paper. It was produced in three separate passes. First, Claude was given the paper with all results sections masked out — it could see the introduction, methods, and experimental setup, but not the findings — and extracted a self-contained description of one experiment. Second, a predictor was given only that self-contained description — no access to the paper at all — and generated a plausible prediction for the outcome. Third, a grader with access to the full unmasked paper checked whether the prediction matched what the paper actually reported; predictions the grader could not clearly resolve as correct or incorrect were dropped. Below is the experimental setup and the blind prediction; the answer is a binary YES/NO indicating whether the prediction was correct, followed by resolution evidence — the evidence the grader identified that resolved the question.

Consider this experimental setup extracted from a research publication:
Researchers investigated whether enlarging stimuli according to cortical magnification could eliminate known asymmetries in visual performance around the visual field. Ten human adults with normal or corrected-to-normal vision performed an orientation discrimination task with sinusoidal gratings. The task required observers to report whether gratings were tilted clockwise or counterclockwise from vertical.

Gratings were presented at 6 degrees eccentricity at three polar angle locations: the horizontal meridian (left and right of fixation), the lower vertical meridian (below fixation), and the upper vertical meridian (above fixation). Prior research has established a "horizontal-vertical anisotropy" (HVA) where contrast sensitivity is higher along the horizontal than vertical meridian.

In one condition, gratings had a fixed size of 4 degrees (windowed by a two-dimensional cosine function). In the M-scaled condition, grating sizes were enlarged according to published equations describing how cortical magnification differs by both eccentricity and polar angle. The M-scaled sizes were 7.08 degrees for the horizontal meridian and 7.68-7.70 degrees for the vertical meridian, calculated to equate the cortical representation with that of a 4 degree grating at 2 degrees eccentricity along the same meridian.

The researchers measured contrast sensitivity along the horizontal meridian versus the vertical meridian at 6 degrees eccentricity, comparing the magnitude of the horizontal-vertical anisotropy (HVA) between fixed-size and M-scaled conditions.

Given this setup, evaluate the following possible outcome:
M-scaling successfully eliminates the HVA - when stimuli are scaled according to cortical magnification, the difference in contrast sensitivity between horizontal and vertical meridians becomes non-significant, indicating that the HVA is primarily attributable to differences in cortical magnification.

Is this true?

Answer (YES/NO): NO